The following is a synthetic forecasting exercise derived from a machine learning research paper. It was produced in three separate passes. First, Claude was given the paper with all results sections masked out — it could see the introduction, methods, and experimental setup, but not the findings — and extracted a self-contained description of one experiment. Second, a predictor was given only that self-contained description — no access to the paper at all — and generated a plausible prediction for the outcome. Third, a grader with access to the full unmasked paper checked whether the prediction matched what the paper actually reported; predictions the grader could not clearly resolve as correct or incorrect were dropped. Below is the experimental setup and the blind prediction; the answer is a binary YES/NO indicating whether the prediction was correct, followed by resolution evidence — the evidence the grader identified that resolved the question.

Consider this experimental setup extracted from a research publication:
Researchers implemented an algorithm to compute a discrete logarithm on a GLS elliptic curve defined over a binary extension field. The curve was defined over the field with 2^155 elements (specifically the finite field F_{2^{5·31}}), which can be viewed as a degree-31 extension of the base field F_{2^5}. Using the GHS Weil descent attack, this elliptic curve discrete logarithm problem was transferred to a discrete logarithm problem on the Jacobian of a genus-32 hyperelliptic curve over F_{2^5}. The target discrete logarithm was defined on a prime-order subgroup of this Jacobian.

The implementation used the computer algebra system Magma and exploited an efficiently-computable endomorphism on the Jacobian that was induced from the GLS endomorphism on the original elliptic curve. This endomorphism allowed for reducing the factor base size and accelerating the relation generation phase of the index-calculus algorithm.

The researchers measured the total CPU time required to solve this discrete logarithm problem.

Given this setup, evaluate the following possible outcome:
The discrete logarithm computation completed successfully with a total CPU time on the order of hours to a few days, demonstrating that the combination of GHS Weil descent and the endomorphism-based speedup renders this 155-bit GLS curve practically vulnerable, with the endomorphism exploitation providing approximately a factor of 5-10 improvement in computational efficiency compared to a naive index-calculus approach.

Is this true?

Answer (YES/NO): NO